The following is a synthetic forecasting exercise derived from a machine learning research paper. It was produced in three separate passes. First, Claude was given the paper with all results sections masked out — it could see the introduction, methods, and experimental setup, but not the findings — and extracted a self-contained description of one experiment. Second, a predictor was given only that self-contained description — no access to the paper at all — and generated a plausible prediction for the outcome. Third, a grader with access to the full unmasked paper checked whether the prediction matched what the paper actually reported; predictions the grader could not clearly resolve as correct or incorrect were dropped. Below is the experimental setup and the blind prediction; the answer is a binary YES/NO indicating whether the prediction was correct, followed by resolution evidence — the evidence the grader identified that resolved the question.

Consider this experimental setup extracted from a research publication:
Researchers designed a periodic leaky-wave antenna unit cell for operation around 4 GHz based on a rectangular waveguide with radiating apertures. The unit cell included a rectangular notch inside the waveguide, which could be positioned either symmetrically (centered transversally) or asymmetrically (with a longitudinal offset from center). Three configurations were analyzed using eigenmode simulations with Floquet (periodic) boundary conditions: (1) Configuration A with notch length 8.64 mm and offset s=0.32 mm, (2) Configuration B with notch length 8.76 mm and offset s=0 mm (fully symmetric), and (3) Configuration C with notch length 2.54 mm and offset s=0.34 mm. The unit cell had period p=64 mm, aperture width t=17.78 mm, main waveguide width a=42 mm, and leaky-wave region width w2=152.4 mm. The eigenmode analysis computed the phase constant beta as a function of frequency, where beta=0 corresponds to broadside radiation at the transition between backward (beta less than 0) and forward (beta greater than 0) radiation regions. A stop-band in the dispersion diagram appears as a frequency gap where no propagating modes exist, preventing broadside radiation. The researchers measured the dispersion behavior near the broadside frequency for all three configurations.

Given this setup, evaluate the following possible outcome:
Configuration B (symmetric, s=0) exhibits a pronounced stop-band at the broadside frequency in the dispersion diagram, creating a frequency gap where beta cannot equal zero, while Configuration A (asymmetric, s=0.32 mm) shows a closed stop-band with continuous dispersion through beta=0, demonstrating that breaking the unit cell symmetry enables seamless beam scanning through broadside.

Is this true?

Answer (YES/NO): NO